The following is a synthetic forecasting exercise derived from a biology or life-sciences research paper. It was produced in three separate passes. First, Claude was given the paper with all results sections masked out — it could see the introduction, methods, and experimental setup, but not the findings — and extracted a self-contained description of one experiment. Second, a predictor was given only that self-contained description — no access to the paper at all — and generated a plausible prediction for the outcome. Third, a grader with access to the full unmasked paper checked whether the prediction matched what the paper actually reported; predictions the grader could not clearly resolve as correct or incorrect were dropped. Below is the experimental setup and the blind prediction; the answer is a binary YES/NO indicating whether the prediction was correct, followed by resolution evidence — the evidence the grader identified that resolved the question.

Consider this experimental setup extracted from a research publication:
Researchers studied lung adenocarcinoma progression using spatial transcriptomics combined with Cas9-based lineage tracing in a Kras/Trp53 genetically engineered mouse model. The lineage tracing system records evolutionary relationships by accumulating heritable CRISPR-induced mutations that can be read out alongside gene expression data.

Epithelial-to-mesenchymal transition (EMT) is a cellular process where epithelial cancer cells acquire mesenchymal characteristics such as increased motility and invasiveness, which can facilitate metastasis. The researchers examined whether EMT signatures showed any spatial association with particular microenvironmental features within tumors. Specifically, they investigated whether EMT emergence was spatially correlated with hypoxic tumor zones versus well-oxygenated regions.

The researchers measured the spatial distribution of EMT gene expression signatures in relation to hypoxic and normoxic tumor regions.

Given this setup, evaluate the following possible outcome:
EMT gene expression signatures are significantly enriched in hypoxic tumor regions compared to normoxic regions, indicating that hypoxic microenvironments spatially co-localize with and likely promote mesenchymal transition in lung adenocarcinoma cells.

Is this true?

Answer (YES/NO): YES